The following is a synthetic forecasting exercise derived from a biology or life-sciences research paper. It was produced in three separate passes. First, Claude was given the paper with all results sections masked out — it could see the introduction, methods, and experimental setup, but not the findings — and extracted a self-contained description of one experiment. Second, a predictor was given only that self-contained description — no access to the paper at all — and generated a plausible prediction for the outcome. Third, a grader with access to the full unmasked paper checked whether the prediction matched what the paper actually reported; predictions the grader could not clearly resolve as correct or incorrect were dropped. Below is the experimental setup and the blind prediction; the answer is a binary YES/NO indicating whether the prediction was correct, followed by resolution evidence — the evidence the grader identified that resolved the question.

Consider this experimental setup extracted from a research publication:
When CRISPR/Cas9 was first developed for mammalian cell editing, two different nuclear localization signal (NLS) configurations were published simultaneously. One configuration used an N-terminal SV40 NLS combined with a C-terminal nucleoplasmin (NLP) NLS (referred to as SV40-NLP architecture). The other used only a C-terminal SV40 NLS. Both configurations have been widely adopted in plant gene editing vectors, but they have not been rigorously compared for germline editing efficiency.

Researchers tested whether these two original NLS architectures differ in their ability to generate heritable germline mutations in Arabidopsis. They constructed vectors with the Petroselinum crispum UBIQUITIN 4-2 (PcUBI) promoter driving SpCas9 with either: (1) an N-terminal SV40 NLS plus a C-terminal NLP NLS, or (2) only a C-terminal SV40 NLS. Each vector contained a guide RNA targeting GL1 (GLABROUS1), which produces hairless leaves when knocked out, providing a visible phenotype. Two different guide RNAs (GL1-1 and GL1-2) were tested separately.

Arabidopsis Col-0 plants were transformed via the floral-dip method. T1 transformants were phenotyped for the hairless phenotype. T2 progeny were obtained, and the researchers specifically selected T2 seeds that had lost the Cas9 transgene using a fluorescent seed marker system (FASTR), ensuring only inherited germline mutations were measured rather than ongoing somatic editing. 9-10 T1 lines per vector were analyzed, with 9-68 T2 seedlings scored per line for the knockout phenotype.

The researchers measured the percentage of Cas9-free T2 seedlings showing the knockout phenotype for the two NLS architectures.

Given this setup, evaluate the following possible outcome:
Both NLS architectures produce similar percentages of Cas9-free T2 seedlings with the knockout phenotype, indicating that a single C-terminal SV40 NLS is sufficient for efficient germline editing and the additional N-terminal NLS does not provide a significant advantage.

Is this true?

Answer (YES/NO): NO